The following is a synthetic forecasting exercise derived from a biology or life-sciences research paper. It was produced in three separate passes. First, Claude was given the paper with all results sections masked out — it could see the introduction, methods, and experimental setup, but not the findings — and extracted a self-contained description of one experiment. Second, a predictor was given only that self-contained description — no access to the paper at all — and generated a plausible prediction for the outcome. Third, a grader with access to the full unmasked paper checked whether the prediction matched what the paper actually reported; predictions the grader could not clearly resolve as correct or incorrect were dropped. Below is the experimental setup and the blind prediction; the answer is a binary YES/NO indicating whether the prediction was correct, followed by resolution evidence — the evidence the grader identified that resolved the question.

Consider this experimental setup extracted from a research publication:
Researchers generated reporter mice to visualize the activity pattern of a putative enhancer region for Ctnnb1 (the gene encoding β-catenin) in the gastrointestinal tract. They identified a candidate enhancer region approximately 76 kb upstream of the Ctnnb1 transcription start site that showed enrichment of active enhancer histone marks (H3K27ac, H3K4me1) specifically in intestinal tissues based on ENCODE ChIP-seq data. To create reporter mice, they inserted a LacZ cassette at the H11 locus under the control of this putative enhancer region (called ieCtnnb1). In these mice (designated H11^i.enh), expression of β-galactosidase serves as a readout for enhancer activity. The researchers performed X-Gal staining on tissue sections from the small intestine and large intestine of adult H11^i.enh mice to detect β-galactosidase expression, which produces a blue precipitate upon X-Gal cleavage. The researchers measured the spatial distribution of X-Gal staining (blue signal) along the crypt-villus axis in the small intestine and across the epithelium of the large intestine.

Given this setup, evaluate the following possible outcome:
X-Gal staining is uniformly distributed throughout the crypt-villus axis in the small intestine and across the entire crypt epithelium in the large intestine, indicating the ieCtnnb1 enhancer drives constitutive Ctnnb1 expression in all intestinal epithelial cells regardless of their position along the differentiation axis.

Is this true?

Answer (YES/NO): NO